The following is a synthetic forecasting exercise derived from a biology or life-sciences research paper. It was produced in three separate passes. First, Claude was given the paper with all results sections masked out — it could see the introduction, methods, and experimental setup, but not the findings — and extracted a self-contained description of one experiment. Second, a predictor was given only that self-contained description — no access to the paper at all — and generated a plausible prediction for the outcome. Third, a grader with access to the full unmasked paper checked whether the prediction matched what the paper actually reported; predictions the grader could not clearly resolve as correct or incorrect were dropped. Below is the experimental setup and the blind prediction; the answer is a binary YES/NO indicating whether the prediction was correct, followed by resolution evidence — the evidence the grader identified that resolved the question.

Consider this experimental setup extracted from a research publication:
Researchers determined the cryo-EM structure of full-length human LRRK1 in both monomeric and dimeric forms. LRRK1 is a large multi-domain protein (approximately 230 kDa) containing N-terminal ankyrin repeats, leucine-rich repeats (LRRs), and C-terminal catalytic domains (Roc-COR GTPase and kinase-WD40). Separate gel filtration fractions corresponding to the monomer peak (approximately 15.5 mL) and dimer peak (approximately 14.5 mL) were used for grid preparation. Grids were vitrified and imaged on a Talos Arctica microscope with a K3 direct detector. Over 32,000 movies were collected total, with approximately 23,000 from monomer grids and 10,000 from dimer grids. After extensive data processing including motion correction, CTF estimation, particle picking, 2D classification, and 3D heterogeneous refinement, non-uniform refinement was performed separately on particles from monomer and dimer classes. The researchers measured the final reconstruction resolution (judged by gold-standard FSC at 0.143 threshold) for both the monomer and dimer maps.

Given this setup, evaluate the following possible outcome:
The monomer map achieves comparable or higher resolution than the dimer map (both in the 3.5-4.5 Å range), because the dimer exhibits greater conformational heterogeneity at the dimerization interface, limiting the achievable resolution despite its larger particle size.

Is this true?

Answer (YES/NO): NO